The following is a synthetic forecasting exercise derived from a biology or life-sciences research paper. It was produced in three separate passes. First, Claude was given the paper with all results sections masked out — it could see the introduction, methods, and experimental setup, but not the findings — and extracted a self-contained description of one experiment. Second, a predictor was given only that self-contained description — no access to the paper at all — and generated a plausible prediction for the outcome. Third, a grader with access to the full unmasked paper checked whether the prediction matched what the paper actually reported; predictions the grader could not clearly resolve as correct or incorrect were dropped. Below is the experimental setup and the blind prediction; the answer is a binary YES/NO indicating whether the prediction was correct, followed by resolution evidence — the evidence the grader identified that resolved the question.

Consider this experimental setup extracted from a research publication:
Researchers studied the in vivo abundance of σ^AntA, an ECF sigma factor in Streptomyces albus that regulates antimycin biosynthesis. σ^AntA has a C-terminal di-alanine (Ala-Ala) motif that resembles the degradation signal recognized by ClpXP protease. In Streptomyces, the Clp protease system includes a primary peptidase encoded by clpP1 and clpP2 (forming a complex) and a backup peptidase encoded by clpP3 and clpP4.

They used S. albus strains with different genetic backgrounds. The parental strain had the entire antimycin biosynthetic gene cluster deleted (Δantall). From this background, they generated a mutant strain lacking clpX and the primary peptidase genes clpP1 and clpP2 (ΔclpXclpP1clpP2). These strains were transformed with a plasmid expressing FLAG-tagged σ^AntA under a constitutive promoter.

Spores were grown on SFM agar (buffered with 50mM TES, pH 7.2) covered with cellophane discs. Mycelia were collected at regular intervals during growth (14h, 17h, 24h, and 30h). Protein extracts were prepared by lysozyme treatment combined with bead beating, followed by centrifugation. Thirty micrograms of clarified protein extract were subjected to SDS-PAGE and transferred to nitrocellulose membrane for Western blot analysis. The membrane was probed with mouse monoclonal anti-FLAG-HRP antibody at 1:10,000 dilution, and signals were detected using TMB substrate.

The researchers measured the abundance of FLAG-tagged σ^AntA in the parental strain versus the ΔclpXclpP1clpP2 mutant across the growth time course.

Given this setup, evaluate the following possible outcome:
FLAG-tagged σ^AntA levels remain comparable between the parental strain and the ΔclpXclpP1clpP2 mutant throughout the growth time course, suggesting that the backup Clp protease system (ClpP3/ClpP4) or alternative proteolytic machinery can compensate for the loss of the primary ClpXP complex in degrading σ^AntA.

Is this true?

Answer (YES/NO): NO